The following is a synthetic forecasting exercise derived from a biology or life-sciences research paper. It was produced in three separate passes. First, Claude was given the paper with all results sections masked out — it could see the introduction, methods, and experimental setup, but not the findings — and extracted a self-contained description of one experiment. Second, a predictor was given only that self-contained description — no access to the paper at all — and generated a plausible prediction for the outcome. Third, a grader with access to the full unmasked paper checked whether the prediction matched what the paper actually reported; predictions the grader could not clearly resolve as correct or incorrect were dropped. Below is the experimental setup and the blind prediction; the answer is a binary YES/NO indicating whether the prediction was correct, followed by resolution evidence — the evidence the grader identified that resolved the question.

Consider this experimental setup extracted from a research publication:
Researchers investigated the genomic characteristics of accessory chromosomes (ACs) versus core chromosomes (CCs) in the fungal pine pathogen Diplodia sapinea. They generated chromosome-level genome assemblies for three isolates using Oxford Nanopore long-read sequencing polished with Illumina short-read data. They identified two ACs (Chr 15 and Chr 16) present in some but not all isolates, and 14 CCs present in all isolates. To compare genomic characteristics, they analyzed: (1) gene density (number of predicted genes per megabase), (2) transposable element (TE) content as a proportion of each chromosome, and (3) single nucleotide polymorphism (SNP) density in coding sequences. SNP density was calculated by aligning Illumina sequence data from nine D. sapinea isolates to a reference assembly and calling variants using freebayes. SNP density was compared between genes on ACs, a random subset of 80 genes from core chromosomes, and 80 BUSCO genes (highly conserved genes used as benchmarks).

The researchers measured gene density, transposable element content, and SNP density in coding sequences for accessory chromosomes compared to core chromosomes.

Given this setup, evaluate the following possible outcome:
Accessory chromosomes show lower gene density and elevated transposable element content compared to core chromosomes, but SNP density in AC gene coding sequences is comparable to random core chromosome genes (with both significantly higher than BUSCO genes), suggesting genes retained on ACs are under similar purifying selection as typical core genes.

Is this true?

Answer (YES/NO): NO